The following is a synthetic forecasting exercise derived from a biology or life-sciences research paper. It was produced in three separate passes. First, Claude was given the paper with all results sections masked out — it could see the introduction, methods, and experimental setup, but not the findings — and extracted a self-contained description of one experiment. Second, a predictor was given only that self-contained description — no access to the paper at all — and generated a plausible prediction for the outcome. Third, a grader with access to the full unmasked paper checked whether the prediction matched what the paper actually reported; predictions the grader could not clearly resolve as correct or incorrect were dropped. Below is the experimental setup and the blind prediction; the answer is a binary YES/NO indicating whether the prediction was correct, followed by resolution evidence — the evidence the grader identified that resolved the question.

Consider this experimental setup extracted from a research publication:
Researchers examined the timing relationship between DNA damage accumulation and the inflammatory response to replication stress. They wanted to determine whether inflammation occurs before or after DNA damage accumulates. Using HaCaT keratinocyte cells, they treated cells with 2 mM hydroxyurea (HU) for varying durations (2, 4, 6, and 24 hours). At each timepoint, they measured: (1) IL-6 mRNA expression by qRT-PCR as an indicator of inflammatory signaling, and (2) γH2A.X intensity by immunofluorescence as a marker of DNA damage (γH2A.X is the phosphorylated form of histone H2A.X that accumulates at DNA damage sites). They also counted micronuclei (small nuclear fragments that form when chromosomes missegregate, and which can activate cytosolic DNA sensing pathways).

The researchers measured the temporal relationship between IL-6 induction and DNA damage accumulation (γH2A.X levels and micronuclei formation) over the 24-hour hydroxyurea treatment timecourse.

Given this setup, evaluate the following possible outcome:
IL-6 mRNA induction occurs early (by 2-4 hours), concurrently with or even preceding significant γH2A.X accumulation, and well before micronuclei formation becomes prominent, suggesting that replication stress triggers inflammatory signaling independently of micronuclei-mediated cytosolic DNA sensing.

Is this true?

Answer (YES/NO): NO